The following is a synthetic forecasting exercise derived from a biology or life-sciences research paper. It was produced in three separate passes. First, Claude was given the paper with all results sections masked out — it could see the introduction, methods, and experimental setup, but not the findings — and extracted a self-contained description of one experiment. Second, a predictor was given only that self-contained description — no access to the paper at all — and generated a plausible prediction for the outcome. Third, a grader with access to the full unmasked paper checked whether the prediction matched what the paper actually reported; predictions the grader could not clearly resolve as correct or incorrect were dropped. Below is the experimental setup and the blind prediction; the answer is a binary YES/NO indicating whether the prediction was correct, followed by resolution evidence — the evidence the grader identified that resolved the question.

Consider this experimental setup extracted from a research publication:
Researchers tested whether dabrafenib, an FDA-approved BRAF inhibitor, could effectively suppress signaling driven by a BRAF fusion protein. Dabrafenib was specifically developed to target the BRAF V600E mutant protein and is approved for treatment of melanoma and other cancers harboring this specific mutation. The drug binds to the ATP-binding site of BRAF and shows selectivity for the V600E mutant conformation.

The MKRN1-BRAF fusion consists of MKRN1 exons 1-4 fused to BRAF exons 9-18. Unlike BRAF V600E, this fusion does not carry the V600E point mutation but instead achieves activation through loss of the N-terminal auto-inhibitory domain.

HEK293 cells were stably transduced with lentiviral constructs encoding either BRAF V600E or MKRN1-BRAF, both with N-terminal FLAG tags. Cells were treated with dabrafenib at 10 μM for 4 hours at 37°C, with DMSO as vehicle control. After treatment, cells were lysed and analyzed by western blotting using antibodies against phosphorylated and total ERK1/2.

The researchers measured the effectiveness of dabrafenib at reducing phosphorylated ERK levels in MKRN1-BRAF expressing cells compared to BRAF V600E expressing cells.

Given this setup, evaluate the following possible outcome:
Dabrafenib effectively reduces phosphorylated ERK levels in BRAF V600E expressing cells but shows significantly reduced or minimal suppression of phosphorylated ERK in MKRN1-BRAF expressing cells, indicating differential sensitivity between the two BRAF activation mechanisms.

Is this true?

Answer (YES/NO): NO